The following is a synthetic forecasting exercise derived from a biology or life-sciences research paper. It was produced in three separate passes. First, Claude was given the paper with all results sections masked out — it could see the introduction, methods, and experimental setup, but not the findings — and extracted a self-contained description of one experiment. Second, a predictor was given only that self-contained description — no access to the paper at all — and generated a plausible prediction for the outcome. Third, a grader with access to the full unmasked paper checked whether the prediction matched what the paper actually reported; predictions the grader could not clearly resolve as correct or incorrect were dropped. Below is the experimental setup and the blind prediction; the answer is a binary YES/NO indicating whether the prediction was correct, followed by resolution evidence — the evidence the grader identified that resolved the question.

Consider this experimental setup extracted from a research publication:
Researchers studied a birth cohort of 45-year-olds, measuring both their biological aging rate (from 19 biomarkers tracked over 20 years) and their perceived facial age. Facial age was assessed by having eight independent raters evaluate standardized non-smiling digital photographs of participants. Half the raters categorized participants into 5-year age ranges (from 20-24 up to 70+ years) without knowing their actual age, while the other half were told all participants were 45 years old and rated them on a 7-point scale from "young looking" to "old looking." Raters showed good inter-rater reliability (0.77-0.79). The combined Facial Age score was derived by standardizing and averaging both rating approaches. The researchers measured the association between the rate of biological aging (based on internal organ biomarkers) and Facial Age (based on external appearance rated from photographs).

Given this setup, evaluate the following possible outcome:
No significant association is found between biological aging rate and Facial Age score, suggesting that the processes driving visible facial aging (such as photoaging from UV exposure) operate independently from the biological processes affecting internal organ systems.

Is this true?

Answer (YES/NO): NO